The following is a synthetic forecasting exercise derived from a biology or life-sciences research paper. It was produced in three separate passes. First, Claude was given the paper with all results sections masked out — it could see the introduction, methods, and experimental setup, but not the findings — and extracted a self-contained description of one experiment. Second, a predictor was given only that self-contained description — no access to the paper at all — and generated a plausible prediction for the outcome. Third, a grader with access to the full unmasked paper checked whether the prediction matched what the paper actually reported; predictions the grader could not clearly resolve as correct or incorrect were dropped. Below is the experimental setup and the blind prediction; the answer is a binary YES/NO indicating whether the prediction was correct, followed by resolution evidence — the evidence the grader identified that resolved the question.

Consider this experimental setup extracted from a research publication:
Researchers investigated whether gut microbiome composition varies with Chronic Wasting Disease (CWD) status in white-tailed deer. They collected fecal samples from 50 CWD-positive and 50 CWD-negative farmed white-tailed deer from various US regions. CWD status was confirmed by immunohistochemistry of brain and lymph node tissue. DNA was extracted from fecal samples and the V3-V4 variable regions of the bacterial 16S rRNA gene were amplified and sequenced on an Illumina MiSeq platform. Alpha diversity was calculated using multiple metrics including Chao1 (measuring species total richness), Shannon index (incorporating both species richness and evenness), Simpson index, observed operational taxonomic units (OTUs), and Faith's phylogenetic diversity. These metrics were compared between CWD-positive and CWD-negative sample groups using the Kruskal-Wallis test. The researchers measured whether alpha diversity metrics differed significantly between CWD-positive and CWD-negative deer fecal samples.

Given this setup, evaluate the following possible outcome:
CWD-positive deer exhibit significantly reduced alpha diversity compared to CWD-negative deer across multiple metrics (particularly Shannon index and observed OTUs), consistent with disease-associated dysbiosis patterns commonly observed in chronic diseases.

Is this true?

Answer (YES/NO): NO